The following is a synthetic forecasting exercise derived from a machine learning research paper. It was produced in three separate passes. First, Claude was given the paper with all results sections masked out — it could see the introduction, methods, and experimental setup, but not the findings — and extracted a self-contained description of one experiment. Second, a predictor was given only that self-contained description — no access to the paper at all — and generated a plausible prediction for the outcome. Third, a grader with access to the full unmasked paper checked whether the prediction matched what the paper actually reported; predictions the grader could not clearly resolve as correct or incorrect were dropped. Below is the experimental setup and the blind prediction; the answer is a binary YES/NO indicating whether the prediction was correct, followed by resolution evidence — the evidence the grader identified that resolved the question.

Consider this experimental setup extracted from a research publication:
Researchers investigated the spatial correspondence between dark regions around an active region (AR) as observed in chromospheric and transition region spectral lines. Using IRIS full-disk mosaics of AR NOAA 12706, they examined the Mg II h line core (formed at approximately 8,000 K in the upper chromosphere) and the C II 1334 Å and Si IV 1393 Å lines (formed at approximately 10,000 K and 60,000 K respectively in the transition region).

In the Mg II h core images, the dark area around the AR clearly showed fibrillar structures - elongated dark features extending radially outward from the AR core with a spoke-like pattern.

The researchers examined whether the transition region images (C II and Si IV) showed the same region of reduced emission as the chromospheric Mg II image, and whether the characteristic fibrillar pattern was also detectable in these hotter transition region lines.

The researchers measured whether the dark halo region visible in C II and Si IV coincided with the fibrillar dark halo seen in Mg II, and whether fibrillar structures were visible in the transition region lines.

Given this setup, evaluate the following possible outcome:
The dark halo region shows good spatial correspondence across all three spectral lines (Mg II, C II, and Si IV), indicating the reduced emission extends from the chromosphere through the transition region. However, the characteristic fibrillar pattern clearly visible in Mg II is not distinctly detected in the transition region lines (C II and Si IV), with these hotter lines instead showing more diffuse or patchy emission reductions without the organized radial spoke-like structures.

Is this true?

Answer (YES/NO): YES